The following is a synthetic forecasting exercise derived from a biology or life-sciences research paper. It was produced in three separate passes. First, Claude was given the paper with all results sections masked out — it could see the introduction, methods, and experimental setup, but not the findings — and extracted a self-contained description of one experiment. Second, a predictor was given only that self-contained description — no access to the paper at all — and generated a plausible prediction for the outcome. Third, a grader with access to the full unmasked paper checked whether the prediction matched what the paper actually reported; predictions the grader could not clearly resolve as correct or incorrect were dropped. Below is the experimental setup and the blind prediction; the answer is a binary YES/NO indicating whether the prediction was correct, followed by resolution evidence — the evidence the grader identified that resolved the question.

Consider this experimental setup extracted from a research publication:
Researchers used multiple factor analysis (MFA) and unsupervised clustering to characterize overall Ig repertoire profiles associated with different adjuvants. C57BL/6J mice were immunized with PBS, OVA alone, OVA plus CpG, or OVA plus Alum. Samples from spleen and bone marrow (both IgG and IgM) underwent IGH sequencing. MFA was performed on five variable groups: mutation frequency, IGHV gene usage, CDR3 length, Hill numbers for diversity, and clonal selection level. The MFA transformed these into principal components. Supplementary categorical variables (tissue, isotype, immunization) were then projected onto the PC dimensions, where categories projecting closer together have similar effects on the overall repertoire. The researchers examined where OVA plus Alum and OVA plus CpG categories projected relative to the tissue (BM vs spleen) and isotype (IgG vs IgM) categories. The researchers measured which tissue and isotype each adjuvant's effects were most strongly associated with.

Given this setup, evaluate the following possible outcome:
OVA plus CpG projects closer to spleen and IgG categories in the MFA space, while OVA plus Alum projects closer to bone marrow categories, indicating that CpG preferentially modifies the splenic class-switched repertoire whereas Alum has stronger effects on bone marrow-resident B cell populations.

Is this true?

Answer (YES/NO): NO